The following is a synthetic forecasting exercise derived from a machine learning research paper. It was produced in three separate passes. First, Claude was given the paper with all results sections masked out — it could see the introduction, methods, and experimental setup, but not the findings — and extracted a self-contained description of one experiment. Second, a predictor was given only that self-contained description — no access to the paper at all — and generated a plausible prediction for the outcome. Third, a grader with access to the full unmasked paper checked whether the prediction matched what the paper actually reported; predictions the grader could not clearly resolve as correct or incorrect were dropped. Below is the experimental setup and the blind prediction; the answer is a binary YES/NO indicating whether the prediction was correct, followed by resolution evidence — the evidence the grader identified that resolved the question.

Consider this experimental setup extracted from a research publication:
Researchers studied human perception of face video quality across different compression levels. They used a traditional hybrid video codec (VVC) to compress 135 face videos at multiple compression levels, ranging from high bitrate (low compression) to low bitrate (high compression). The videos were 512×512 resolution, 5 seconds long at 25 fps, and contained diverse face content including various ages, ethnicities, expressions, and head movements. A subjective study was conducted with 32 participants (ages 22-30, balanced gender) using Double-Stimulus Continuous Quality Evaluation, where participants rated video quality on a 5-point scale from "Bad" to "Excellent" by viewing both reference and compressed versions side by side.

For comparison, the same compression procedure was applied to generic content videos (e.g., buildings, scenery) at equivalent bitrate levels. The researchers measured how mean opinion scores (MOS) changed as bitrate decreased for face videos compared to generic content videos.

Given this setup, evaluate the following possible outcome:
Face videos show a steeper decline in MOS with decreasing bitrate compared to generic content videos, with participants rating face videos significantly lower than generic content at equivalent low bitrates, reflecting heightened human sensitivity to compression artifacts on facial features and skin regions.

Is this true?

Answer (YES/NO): NO